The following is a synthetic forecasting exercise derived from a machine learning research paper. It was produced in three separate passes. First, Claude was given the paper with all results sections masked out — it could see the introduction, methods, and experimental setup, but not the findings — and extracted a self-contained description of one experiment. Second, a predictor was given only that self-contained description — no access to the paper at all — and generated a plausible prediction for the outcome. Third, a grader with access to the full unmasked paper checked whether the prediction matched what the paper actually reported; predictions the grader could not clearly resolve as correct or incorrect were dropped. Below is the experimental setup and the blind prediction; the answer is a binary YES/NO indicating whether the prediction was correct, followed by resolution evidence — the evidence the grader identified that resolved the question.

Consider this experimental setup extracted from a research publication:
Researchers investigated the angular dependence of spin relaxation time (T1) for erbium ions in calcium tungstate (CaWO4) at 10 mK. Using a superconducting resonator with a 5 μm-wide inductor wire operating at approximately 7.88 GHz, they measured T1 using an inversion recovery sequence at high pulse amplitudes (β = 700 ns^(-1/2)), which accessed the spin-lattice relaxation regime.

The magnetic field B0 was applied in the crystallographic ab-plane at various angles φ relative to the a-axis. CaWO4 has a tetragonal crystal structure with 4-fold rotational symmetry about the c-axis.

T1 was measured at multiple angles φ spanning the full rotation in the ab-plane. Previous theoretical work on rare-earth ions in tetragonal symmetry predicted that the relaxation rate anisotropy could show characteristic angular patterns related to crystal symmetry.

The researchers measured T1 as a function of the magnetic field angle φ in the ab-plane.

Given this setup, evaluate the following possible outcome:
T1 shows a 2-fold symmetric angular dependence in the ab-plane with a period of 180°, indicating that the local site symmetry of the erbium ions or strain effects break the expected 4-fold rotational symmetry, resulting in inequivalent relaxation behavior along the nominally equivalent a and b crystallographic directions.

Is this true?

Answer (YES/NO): NO